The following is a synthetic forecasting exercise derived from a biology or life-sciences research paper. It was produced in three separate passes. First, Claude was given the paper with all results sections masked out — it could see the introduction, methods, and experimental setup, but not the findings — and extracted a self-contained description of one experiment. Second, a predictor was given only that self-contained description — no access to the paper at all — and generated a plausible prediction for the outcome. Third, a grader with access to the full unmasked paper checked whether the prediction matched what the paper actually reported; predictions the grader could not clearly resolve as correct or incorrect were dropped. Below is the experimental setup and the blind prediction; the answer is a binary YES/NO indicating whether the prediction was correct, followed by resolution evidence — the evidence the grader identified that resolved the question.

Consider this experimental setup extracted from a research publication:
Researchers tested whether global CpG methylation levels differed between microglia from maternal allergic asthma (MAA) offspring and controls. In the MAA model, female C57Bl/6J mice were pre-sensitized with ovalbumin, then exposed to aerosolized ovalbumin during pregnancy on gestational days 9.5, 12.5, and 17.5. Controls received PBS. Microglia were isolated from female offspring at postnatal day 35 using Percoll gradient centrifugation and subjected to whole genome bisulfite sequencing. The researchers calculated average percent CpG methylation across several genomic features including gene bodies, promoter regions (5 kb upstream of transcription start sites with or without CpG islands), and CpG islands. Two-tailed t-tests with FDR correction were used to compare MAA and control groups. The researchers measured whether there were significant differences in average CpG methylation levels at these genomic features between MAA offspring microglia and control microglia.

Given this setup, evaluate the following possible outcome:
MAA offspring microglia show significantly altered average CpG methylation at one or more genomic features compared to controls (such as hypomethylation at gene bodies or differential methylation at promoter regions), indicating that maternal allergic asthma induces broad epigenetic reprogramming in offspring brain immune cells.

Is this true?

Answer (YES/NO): NO